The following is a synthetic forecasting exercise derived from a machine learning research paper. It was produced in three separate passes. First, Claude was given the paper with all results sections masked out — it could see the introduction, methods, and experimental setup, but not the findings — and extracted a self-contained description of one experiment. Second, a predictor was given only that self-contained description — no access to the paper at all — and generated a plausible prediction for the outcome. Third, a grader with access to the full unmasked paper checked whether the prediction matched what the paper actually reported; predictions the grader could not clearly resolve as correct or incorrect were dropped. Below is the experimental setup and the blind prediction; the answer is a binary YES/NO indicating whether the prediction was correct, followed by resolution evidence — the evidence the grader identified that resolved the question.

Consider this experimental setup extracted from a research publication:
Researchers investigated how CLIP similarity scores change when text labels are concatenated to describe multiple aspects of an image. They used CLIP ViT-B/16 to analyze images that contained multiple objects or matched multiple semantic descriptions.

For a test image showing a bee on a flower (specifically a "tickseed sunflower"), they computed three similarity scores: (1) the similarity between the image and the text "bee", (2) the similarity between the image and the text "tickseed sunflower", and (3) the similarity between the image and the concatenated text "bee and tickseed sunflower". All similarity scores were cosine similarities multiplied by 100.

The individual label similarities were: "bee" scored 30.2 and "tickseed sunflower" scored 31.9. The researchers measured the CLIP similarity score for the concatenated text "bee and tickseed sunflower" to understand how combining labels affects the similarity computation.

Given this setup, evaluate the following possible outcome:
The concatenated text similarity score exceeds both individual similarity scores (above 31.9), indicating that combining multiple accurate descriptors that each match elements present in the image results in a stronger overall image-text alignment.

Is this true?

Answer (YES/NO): YES